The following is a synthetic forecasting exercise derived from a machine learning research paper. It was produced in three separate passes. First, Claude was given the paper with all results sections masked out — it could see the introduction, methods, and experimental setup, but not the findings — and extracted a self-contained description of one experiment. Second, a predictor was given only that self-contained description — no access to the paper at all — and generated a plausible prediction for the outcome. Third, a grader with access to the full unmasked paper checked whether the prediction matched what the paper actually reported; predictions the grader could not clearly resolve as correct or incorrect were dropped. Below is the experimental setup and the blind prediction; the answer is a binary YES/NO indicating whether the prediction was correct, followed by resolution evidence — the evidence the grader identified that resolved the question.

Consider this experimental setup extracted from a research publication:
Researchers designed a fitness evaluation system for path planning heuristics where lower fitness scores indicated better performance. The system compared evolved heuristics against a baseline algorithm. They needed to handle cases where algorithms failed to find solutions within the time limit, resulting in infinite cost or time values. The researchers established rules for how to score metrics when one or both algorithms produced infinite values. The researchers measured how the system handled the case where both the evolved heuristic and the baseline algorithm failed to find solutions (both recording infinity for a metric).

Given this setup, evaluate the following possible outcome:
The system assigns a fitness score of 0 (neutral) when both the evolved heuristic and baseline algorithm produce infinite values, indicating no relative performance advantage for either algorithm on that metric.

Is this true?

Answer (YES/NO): YES